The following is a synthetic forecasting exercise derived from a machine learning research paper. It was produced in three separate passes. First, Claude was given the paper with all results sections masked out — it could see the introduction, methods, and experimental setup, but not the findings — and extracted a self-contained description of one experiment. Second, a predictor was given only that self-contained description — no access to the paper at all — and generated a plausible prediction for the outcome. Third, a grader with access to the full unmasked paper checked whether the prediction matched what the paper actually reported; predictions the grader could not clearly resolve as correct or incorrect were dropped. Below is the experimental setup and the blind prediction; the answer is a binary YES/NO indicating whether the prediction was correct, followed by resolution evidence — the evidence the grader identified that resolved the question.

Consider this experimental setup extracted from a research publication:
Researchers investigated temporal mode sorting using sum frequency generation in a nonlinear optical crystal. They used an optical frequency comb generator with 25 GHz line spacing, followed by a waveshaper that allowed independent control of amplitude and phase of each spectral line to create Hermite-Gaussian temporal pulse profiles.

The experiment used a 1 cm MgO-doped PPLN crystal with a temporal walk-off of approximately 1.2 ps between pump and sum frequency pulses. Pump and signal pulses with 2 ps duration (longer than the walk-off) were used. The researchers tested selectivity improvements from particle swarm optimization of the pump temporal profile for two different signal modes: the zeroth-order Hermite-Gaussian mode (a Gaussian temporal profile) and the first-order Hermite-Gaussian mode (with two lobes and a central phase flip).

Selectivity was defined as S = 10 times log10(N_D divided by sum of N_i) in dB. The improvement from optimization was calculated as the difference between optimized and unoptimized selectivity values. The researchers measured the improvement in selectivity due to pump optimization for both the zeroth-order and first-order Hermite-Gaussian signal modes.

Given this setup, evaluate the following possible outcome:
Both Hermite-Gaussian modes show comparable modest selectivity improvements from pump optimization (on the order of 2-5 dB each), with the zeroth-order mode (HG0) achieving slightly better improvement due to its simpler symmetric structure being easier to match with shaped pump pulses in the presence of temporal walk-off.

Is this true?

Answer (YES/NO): NO